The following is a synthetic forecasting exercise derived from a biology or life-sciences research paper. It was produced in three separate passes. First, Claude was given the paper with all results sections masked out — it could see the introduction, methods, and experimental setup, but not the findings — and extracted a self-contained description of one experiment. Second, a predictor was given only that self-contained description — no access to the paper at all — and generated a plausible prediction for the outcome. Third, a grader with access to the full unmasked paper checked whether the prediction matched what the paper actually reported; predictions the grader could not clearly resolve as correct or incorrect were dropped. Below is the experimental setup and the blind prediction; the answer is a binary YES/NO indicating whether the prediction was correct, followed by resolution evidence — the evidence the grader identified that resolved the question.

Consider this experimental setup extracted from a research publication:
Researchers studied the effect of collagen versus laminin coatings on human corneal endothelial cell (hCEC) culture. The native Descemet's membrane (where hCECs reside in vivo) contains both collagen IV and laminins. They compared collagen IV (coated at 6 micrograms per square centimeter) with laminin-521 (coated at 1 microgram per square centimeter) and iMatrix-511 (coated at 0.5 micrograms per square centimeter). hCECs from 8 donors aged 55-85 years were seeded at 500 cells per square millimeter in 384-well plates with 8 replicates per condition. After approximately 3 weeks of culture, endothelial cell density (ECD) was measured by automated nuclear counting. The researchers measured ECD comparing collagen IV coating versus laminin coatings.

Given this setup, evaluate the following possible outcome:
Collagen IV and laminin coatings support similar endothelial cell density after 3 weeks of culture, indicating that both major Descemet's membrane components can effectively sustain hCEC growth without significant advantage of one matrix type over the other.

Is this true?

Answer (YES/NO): NO